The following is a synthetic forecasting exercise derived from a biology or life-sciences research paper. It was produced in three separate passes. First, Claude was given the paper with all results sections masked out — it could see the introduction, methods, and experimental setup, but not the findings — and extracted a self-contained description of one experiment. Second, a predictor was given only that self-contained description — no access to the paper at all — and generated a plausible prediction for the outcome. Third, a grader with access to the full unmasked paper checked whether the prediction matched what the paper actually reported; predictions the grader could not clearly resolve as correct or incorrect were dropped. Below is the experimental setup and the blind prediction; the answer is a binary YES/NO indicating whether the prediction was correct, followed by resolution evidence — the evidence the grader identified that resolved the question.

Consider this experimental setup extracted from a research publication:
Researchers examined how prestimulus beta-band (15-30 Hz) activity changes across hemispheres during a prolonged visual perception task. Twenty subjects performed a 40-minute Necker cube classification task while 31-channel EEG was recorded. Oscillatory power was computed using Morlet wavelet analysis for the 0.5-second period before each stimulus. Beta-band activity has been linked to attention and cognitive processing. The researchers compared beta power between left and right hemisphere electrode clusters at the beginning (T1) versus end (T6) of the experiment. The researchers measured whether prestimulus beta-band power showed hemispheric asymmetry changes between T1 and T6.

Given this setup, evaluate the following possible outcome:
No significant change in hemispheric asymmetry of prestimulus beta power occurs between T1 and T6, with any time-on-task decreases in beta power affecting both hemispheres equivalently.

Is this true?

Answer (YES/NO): NO